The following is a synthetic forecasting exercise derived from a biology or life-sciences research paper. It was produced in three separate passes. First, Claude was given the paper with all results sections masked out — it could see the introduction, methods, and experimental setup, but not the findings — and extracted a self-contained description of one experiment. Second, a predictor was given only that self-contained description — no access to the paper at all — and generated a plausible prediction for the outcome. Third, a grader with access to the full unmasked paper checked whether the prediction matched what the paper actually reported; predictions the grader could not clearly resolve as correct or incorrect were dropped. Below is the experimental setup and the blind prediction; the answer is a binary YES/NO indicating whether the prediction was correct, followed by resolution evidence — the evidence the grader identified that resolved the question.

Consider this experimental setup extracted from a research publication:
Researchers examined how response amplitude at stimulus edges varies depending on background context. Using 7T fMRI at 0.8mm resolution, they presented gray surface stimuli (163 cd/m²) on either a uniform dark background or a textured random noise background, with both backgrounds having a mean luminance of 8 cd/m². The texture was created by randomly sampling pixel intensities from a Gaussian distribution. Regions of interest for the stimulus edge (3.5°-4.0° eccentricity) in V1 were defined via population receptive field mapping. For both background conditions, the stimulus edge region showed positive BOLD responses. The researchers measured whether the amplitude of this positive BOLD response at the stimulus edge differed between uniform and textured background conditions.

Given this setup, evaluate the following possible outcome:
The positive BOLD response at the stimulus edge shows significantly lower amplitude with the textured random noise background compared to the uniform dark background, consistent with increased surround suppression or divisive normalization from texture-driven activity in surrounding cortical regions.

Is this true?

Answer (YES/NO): YES